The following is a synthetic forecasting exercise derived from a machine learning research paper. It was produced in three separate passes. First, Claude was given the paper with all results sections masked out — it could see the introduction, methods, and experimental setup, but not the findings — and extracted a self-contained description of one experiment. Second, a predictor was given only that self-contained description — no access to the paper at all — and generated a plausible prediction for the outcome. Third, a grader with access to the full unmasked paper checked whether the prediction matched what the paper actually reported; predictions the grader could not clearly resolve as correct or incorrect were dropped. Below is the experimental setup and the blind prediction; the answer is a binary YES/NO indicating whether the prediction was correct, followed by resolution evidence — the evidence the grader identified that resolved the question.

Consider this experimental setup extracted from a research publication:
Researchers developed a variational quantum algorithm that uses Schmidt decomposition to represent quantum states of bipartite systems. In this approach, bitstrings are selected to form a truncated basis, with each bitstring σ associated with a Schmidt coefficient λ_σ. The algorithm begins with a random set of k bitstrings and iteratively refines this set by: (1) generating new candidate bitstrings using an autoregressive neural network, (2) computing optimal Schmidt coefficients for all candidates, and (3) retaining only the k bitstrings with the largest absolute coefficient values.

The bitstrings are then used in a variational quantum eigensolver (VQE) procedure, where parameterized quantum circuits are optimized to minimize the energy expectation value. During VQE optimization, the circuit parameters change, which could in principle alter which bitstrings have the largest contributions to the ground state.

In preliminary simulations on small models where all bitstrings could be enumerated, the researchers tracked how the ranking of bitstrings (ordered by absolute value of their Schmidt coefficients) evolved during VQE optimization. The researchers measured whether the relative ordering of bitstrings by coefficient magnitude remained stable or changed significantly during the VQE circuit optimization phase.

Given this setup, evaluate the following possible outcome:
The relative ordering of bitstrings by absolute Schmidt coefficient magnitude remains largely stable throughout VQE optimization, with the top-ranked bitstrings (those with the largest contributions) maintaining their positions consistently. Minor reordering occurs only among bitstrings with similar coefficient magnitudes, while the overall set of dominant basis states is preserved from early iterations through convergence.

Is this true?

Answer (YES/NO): YES